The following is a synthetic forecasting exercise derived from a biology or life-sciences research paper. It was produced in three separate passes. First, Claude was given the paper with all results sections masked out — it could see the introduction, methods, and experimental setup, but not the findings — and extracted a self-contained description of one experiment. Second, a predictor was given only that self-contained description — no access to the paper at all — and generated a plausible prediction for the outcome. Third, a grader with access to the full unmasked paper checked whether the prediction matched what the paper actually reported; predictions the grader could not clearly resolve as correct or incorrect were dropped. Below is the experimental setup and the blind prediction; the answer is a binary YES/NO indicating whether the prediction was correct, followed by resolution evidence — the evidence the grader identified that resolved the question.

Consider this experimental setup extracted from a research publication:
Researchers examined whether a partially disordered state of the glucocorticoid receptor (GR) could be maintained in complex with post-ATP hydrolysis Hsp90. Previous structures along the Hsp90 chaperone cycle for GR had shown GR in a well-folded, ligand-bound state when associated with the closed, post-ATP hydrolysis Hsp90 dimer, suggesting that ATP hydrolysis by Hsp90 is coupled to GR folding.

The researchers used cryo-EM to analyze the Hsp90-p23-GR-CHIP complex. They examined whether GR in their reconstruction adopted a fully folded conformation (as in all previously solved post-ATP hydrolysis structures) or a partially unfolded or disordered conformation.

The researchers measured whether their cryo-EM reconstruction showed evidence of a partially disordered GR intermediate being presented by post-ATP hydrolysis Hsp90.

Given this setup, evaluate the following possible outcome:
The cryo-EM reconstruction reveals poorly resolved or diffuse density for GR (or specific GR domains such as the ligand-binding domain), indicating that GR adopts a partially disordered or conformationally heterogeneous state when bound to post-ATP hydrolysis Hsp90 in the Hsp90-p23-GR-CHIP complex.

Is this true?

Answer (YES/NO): YES